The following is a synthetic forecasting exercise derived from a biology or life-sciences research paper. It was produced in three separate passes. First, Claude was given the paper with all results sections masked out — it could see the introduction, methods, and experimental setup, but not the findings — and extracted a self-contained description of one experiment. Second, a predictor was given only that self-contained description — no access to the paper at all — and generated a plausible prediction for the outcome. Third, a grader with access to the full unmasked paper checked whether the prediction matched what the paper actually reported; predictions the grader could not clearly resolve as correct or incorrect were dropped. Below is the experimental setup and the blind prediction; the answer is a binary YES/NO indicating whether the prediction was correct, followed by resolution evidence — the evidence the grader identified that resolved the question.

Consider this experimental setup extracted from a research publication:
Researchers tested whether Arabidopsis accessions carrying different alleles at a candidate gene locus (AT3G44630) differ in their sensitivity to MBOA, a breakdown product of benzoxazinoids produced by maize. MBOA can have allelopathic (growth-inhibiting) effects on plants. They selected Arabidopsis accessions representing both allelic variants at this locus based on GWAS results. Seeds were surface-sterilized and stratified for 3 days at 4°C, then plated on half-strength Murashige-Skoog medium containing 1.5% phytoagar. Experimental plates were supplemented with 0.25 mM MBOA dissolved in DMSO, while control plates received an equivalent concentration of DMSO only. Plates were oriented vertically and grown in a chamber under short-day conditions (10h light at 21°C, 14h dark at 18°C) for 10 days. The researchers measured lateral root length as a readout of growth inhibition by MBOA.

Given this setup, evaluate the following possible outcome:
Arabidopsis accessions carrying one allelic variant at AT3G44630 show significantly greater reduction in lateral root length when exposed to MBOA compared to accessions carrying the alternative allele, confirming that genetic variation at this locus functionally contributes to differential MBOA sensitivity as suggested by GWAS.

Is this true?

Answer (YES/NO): NO